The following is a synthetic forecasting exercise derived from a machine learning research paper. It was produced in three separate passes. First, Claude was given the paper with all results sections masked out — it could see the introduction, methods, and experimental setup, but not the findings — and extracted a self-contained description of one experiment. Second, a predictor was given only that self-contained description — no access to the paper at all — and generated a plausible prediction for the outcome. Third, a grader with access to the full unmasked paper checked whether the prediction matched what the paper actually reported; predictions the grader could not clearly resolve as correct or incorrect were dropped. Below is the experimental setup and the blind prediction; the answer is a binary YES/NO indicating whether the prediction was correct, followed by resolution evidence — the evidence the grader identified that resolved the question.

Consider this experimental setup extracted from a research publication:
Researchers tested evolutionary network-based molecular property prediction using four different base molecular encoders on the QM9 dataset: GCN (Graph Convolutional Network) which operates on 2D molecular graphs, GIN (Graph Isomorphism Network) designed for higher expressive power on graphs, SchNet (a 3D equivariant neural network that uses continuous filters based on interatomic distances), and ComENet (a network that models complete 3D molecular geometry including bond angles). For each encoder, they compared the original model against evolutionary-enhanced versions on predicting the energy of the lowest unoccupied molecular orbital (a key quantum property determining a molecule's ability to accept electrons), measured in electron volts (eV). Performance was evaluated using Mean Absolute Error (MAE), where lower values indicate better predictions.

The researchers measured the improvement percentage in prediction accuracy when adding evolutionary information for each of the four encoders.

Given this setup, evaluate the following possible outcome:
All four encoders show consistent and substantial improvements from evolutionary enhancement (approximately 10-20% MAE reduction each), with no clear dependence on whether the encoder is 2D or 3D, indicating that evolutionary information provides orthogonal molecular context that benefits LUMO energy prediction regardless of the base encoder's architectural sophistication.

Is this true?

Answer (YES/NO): NO